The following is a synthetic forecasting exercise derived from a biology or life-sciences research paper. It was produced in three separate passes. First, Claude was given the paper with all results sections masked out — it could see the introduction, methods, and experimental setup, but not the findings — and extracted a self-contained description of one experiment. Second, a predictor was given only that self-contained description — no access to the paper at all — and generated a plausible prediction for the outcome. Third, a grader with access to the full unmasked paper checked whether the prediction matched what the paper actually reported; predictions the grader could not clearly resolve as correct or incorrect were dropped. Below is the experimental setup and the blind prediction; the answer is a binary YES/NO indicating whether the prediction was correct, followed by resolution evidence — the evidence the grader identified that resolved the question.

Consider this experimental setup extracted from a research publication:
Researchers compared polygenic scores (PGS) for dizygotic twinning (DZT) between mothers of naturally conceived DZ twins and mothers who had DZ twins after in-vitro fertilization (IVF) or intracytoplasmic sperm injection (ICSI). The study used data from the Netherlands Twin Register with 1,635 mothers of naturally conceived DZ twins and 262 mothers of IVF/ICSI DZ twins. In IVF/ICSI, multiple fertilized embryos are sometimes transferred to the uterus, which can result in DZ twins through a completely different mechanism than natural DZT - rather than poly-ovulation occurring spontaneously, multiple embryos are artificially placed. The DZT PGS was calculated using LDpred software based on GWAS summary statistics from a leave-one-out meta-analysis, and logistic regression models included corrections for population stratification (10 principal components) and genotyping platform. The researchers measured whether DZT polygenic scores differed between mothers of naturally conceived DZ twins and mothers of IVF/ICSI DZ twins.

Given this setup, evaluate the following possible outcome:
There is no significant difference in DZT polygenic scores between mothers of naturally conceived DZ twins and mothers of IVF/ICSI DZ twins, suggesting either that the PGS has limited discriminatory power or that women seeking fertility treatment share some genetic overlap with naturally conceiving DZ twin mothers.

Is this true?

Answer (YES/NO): YES